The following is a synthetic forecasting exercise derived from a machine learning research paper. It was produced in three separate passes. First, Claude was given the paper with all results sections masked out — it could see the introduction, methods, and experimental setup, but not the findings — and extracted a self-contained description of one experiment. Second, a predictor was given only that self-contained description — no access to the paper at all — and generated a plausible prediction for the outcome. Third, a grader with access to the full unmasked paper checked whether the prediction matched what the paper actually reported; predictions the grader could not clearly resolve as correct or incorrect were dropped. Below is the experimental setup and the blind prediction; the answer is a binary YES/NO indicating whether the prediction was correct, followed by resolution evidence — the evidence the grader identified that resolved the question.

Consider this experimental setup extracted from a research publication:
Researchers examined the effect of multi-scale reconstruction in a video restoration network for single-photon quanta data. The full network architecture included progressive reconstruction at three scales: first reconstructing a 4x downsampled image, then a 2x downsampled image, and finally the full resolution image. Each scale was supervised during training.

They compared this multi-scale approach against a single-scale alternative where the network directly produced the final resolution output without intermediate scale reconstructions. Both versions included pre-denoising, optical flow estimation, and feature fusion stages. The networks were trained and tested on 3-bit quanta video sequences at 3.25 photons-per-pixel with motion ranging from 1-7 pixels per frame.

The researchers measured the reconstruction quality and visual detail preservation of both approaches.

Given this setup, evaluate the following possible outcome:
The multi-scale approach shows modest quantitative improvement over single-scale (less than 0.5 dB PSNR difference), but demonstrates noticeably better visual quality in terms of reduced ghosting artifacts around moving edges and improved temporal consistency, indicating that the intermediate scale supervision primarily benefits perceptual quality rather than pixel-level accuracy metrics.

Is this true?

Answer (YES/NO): NO